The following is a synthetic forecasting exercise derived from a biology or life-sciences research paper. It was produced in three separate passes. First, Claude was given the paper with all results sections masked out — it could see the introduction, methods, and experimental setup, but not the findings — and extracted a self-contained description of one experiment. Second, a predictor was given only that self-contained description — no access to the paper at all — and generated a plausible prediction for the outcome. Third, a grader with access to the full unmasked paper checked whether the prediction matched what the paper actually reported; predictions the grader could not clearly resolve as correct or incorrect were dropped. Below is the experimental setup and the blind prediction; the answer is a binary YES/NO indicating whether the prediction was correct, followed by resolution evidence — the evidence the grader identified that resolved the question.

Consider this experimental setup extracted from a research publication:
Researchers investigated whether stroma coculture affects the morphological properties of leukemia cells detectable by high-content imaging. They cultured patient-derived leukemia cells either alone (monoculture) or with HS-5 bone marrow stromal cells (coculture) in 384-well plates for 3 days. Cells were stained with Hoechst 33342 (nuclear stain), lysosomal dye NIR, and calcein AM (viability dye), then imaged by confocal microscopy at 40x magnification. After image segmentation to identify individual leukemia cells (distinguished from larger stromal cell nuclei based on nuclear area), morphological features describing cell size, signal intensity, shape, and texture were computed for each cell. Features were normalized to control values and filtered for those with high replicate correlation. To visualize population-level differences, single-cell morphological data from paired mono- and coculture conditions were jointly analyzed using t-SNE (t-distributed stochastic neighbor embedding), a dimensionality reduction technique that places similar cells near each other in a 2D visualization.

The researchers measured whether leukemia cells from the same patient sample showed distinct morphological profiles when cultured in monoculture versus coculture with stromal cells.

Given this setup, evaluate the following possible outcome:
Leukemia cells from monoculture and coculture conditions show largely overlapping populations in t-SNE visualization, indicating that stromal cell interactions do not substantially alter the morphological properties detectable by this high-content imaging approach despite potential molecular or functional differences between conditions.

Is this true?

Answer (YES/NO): NO